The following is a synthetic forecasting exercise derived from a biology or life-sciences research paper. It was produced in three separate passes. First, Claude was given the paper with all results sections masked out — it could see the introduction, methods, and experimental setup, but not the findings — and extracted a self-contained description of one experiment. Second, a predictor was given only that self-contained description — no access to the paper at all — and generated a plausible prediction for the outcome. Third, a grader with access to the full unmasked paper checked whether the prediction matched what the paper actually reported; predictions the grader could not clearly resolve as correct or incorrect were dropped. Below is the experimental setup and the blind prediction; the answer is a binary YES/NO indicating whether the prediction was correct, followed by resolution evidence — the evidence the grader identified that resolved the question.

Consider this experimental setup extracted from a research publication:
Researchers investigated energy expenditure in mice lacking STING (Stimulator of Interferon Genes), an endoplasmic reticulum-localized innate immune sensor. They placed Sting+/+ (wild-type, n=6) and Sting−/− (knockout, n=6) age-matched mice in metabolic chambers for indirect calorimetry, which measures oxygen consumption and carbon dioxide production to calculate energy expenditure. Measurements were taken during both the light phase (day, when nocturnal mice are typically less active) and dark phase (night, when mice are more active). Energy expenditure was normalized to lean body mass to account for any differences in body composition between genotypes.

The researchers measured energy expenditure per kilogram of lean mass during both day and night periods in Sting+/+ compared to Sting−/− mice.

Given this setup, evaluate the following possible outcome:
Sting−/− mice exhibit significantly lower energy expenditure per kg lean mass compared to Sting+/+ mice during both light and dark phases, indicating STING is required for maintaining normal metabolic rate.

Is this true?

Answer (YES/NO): NO